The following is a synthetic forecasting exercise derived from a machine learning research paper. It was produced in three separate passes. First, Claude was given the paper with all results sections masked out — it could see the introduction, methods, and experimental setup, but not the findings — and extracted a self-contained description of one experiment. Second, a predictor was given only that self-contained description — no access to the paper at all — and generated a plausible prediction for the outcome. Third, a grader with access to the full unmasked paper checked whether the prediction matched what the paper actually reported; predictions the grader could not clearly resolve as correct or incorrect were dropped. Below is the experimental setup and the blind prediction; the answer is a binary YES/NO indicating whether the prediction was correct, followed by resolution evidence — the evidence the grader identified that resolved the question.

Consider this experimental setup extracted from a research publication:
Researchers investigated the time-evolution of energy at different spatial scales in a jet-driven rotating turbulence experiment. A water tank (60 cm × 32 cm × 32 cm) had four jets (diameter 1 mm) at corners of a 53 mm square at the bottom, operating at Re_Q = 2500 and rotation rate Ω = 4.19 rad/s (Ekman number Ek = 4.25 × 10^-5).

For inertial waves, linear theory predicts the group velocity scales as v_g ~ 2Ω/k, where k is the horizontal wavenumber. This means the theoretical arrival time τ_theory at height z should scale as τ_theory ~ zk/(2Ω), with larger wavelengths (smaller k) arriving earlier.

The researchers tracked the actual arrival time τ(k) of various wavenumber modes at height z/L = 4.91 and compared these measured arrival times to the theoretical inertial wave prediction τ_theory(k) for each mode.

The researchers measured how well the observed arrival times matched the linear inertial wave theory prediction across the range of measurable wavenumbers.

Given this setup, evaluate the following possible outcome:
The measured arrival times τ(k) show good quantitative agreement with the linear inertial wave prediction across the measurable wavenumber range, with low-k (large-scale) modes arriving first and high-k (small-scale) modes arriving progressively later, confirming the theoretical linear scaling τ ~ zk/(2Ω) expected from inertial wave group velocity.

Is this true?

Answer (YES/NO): NO